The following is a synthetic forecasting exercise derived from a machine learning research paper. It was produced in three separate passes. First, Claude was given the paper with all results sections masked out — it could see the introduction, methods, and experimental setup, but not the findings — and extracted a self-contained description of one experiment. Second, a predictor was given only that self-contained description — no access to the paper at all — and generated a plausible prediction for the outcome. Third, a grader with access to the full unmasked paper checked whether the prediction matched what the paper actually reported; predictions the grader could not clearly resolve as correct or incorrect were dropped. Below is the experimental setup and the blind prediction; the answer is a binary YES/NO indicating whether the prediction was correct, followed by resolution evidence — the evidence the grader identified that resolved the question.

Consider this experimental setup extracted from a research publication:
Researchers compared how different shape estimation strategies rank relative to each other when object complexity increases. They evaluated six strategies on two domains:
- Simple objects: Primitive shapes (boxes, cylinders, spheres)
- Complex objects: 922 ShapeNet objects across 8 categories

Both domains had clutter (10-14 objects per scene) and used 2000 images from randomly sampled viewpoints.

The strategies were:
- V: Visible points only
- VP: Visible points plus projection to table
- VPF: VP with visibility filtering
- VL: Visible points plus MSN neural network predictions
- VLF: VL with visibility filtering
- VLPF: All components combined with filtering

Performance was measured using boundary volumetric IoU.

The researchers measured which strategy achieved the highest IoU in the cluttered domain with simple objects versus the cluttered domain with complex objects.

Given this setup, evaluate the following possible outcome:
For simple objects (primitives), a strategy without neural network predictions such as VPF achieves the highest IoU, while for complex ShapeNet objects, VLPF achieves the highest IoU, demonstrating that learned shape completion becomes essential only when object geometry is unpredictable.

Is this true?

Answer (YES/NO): NO